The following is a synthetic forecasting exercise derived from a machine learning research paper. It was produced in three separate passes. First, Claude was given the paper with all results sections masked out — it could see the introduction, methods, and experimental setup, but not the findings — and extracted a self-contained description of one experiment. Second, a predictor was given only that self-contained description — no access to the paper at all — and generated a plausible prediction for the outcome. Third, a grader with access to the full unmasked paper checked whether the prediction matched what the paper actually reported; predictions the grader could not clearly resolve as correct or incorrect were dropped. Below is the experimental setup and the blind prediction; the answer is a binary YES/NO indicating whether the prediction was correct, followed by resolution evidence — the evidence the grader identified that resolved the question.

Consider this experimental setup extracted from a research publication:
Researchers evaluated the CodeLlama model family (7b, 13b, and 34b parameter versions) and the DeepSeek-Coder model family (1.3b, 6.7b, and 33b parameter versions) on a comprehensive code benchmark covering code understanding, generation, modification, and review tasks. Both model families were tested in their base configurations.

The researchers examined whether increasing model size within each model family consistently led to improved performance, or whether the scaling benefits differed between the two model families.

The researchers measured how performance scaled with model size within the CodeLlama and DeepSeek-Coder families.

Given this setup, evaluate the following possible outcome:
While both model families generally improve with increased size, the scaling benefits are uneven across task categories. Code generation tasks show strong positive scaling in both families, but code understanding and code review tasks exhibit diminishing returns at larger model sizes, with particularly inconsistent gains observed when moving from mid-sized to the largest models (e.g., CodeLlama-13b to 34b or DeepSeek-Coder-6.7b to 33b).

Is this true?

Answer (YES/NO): NO